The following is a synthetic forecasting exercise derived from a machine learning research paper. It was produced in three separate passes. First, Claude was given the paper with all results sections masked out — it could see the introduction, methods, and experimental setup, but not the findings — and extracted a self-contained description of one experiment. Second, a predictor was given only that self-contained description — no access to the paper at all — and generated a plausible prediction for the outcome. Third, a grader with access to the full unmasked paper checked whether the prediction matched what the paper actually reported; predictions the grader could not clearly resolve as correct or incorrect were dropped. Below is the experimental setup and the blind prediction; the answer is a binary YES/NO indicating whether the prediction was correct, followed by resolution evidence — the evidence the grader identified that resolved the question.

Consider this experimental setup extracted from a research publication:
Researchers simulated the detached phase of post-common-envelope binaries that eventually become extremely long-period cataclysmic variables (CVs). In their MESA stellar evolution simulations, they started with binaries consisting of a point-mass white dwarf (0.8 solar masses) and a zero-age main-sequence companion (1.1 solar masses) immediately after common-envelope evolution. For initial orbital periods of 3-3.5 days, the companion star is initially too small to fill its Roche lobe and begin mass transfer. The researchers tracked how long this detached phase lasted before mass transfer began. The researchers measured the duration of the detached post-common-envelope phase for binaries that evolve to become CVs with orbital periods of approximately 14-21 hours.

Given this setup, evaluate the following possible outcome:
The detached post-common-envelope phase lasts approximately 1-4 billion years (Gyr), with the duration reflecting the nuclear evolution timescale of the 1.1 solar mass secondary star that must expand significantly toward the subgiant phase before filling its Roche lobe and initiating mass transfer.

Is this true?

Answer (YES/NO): YES